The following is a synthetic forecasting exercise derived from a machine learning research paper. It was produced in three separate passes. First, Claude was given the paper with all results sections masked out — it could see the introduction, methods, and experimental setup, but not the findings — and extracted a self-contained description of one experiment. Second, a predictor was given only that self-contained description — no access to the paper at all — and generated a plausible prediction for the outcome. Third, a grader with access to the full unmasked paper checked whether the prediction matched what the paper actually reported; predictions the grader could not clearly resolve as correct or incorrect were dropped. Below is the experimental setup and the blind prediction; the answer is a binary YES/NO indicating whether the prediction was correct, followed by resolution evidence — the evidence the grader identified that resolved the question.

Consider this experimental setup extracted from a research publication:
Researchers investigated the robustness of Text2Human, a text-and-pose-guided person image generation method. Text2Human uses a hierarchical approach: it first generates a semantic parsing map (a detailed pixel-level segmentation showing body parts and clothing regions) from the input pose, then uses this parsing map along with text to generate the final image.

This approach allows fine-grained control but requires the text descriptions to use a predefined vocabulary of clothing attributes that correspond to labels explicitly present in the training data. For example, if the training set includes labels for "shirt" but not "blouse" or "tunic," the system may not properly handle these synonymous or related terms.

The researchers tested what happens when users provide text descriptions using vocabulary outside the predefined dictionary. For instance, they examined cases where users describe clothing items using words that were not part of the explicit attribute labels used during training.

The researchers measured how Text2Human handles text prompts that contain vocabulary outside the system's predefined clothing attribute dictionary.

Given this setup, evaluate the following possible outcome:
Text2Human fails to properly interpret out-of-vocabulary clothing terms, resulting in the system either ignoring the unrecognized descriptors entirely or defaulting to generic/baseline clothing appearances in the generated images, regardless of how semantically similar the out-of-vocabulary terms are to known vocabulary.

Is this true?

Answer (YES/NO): NO